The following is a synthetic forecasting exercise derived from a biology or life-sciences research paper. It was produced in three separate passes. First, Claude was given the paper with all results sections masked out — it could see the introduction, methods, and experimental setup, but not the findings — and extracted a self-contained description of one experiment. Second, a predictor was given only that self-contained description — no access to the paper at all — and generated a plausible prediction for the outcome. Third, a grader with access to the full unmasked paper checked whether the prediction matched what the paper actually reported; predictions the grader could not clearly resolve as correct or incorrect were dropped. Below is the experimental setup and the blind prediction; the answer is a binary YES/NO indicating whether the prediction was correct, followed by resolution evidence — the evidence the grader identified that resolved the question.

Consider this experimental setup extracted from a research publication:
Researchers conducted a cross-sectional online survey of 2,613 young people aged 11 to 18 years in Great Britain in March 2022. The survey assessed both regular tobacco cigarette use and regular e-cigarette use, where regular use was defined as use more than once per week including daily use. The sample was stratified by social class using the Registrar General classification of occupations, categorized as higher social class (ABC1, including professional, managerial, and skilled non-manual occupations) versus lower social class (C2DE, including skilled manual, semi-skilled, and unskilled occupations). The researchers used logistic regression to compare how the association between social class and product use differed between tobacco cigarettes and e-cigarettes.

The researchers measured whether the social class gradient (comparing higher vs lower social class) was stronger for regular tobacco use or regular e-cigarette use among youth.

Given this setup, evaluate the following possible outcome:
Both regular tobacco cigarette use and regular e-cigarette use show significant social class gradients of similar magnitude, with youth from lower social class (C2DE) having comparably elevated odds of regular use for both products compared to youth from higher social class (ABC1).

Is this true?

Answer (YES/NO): NO